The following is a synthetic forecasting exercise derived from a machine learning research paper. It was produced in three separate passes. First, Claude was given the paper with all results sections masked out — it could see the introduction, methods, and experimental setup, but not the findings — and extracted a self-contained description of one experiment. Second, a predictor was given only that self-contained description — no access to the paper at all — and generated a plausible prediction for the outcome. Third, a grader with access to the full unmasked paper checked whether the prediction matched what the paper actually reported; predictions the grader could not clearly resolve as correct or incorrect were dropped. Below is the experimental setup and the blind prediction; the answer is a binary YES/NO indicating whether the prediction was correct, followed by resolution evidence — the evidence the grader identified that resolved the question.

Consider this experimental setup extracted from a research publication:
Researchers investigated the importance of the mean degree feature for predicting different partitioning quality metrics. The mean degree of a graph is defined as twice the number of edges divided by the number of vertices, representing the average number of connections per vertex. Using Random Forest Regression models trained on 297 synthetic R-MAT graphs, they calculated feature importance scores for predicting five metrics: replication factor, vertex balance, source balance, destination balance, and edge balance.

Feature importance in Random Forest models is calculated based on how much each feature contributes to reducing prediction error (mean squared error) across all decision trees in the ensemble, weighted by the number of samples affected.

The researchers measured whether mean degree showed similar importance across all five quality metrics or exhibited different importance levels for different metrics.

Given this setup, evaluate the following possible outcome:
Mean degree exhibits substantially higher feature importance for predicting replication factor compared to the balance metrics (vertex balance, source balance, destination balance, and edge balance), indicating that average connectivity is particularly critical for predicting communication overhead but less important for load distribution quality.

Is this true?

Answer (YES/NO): YES